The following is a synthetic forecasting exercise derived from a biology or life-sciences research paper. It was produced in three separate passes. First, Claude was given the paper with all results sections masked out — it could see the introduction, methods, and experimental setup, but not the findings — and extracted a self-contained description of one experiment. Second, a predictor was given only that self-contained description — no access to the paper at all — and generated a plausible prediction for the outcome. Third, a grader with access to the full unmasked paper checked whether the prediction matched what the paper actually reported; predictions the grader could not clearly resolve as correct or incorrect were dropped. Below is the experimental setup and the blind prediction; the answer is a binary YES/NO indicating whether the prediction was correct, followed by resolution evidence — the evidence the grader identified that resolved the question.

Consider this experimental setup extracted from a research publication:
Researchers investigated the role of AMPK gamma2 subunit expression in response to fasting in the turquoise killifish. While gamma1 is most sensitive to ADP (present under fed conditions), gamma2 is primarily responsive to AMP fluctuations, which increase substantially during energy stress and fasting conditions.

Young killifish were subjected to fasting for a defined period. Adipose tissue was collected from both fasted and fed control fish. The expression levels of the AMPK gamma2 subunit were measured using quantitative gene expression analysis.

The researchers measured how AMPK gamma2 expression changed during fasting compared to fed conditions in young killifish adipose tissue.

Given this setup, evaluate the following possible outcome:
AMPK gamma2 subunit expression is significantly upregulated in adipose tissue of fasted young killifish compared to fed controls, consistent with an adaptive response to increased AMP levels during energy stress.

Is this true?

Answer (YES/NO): YES